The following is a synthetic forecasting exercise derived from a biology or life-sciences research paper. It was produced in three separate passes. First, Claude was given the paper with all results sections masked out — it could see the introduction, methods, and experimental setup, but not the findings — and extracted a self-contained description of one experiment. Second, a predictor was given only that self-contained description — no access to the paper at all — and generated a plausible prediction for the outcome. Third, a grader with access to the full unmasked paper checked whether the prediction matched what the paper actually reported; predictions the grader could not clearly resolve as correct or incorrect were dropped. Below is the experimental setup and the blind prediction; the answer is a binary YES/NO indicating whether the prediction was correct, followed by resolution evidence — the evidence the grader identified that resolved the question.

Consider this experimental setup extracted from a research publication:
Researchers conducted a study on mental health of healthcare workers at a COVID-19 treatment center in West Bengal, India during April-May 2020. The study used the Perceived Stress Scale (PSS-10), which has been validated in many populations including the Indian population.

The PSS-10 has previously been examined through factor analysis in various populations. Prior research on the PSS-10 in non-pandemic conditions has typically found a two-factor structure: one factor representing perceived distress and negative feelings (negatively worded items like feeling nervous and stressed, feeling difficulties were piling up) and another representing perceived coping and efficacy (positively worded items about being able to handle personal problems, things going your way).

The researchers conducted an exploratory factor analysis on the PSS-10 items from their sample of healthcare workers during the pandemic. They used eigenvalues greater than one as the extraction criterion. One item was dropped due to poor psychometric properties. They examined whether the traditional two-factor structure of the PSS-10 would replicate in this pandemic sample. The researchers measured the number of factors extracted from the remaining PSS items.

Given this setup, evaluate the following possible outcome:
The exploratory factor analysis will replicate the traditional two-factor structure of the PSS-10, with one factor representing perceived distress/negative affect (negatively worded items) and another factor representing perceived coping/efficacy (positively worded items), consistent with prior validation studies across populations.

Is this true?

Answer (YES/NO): NO